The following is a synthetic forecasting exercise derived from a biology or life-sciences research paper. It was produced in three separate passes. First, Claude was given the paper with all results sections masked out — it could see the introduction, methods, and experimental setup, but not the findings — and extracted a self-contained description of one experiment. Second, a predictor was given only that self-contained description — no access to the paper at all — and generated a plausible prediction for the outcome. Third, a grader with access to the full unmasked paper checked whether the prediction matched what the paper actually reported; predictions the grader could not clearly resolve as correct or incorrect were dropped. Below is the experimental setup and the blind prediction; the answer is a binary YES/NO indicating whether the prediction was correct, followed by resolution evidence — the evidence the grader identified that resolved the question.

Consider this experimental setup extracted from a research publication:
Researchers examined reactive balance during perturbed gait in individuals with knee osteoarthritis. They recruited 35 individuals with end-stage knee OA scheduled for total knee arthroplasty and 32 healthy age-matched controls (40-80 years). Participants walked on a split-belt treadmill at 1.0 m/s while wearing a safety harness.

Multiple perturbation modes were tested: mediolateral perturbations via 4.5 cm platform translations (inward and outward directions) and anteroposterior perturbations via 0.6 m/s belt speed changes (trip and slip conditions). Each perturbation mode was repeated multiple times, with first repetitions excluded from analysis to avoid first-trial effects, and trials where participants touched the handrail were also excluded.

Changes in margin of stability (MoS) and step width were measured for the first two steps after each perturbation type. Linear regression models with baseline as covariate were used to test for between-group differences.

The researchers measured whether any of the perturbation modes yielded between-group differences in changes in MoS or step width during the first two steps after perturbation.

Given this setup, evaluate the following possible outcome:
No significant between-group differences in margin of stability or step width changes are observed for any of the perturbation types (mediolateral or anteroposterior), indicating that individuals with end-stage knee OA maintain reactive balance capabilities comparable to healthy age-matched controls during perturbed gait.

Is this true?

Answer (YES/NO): YES